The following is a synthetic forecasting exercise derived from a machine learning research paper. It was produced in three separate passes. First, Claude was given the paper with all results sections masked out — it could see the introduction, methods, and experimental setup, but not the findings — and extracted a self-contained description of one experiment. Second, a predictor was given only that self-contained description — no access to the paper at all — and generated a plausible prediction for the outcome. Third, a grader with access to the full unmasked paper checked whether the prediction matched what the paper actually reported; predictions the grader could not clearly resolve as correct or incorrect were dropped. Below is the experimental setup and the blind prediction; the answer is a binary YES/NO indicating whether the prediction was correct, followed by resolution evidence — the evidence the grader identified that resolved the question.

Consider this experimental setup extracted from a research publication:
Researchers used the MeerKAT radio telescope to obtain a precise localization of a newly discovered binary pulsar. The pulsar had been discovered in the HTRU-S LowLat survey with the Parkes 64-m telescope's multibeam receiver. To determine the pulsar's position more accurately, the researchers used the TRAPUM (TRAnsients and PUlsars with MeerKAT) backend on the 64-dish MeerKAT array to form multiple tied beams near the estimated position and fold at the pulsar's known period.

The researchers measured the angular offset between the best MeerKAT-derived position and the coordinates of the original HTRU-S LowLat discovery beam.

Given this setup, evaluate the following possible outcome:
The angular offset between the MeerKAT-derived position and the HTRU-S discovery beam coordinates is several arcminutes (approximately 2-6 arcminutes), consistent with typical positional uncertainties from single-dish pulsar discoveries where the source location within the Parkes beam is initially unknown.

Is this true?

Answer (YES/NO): YES